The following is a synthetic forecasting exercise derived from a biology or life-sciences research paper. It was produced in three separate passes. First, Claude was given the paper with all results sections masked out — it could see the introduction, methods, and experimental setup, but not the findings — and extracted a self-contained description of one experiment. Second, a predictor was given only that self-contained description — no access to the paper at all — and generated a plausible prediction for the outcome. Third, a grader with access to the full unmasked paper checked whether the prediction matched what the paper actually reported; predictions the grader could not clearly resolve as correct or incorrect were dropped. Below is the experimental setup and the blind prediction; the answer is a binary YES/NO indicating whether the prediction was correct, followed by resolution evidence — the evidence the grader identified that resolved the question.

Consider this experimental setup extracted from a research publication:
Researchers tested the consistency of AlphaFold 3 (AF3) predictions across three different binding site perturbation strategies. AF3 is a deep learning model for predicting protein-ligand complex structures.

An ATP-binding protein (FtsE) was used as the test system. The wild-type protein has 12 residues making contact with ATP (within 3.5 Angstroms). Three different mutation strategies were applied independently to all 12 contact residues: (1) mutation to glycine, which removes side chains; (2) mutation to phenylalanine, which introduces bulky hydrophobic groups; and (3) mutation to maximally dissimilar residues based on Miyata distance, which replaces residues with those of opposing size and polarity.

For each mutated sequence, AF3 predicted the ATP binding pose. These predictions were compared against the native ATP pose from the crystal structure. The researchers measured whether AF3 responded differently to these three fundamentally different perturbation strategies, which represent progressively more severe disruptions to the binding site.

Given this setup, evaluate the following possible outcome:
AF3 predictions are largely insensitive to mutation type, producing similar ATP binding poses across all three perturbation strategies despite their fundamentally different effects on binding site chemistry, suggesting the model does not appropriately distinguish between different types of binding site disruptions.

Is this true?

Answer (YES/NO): YES